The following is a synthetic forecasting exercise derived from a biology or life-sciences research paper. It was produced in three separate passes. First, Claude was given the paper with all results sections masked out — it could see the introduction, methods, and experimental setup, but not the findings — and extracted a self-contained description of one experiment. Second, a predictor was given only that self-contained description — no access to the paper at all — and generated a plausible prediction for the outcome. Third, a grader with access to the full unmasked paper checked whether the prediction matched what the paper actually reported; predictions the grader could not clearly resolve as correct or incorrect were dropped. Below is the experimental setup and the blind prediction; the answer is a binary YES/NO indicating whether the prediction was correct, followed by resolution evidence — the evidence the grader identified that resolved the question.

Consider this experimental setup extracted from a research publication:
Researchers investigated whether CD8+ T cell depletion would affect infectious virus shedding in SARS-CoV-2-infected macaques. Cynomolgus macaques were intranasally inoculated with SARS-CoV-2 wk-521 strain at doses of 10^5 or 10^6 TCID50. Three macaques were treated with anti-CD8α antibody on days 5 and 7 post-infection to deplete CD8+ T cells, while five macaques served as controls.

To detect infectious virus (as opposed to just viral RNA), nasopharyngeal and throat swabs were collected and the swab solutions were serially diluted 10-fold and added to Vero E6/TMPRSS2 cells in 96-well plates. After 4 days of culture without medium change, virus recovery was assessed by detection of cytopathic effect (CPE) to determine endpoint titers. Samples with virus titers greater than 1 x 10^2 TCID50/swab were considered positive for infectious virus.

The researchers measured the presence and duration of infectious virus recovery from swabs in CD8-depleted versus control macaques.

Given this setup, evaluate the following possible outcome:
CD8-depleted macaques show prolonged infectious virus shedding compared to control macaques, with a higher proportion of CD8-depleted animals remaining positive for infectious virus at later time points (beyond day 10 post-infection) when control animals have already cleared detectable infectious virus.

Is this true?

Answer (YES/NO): NO